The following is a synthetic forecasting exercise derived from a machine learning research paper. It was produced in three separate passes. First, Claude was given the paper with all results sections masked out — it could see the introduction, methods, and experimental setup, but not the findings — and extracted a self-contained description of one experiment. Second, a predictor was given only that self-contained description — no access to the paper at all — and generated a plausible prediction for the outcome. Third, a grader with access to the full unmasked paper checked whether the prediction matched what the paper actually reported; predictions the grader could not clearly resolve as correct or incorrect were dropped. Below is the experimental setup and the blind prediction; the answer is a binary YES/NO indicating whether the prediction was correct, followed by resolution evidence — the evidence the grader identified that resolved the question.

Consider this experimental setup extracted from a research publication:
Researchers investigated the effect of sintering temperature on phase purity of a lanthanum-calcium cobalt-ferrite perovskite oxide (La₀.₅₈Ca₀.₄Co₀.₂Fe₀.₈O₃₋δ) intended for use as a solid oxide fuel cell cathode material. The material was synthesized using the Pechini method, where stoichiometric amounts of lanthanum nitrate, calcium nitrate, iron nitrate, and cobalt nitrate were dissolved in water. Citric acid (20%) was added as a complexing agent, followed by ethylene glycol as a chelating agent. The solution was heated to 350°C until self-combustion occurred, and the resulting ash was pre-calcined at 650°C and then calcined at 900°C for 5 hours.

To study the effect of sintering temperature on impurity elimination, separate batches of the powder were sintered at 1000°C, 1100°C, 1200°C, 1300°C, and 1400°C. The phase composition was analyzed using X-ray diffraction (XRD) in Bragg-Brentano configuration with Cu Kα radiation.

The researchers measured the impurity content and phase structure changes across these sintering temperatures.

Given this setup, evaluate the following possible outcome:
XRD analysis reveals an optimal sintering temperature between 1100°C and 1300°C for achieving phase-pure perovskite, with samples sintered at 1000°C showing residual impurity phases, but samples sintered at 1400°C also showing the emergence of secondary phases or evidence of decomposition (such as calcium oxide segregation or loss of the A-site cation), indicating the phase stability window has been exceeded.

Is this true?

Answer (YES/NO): YES